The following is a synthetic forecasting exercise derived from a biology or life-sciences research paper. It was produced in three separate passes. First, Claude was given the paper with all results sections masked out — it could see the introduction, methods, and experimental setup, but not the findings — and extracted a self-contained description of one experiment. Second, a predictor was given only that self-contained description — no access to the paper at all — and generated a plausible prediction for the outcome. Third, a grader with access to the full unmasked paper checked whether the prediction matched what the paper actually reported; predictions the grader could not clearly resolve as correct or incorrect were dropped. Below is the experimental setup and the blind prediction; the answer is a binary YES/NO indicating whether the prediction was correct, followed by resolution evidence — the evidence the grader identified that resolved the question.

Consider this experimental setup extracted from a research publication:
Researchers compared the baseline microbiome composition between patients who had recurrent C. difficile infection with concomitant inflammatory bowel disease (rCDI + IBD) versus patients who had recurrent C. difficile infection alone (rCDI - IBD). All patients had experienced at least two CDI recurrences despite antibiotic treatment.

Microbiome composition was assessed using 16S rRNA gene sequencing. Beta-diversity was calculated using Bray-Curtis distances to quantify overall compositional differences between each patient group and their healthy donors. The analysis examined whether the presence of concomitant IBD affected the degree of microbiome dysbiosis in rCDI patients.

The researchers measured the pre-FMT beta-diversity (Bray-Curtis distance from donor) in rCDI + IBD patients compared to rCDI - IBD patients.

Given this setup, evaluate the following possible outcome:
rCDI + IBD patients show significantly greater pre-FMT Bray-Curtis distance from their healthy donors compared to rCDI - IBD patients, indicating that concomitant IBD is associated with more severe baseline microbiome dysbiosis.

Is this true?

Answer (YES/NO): NO